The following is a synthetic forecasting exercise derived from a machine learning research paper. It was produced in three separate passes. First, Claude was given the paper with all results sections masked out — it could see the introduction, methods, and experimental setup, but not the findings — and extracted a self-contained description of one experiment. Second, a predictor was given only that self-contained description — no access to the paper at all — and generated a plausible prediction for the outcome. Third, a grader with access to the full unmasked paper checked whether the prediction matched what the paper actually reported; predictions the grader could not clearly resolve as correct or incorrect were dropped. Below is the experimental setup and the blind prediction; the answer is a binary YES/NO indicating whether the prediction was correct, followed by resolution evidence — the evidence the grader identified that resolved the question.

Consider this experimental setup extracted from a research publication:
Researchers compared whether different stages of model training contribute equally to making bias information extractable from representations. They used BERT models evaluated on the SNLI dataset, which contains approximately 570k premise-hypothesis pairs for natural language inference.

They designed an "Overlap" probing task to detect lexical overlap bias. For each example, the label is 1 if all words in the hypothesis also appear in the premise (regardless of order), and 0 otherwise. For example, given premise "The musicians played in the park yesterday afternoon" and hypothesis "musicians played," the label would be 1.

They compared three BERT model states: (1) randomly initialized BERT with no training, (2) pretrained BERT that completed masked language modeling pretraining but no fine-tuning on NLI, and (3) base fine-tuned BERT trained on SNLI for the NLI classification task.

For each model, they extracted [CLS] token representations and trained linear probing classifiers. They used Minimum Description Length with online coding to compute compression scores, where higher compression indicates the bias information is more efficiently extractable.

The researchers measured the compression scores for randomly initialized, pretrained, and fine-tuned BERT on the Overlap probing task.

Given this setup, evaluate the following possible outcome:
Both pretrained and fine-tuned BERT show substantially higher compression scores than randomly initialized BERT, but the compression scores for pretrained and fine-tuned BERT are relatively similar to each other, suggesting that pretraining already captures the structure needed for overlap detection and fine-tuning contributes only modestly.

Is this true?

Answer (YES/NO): NO